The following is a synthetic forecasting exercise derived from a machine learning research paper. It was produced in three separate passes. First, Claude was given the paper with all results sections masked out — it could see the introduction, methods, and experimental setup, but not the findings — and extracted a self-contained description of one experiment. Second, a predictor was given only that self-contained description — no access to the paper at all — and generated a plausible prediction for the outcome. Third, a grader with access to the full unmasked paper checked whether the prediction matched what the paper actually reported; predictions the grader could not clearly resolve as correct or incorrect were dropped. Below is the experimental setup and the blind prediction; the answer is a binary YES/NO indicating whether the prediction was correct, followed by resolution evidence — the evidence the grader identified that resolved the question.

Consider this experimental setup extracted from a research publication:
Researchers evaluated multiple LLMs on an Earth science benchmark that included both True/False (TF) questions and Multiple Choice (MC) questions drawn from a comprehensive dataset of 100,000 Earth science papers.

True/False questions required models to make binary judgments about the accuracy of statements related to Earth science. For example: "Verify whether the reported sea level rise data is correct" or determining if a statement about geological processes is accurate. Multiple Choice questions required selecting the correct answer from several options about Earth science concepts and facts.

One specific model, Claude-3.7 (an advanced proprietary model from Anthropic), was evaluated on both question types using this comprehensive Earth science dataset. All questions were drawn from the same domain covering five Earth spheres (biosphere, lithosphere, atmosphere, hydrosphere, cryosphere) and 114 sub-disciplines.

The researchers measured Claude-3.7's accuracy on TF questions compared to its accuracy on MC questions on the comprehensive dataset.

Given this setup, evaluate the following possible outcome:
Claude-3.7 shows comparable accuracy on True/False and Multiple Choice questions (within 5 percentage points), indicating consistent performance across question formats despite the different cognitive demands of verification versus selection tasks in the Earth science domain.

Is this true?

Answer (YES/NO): NO